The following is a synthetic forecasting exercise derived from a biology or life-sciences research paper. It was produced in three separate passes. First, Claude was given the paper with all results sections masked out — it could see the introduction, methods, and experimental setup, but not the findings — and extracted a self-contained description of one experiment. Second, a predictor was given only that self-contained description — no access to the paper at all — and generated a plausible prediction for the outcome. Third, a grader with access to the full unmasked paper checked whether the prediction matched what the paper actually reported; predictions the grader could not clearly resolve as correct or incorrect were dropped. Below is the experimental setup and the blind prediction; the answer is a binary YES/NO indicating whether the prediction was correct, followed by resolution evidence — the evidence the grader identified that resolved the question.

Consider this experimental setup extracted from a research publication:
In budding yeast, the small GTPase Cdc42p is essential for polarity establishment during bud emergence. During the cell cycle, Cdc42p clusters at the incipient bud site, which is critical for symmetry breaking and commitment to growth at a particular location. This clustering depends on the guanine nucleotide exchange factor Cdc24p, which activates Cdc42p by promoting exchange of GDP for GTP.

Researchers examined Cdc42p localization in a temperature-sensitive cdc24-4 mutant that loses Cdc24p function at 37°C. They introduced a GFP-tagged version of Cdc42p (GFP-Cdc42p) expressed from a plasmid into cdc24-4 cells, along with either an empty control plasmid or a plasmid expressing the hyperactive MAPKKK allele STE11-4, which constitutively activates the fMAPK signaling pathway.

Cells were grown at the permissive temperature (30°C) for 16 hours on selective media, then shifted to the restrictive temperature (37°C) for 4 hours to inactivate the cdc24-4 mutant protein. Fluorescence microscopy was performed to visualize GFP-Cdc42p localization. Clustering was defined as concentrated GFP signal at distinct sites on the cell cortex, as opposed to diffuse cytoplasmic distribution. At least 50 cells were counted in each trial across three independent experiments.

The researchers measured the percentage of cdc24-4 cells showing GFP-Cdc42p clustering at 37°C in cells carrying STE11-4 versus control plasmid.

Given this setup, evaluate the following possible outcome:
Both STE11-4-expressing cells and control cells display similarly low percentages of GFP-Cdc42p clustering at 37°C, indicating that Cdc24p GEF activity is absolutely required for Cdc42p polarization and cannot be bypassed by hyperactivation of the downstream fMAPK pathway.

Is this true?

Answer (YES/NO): NO